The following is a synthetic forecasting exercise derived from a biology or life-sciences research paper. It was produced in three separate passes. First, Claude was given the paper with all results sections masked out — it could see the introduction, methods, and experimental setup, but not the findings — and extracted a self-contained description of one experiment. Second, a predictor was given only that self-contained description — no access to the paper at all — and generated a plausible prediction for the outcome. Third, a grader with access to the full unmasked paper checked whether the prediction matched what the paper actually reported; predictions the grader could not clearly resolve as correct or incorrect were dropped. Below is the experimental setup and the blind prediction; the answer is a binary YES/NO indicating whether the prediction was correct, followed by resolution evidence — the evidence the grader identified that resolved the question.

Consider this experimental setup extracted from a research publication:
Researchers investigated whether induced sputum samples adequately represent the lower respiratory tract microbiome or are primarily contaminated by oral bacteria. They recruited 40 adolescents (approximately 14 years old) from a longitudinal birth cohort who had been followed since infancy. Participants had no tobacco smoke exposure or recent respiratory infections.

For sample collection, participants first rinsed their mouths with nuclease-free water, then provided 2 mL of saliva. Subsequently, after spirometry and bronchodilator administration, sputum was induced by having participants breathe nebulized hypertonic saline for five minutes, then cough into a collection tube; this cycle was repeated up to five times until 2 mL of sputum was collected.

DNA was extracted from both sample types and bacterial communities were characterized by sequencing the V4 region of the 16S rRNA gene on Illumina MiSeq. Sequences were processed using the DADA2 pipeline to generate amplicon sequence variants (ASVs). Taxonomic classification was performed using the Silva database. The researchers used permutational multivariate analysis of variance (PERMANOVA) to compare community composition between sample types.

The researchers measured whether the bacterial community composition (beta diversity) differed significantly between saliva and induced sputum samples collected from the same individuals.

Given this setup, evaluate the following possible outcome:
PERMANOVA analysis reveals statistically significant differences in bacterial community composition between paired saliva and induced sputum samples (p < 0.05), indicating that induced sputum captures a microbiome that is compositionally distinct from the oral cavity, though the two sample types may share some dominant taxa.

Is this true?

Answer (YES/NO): YES